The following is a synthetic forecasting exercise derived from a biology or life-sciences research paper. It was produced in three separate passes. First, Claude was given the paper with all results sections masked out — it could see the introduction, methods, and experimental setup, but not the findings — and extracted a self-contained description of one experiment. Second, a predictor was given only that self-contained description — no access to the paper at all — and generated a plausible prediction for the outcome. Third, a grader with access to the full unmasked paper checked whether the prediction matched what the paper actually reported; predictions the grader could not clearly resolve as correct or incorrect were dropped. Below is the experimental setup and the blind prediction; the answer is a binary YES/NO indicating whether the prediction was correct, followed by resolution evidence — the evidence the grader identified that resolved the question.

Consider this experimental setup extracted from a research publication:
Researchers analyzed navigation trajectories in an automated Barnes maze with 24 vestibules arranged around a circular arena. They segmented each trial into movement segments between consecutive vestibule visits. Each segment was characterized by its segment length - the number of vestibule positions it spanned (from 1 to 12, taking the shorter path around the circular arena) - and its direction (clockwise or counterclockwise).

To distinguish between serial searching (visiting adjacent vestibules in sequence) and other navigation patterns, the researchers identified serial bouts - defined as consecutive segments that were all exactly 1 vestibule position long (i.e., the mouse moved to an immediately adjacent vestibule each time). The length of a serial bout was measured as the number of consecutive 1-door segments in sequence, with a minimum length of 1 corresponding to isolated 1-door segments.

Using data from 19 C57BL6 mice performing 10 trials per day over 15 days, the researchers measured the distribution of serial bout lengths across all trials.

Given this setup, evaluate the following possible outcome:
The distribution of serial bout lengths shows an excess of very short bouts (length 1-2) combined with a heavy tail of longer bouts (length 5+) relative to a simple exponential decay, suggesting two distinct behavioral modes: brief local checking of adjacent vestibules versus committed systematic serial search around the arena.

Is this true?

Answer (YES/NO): NO